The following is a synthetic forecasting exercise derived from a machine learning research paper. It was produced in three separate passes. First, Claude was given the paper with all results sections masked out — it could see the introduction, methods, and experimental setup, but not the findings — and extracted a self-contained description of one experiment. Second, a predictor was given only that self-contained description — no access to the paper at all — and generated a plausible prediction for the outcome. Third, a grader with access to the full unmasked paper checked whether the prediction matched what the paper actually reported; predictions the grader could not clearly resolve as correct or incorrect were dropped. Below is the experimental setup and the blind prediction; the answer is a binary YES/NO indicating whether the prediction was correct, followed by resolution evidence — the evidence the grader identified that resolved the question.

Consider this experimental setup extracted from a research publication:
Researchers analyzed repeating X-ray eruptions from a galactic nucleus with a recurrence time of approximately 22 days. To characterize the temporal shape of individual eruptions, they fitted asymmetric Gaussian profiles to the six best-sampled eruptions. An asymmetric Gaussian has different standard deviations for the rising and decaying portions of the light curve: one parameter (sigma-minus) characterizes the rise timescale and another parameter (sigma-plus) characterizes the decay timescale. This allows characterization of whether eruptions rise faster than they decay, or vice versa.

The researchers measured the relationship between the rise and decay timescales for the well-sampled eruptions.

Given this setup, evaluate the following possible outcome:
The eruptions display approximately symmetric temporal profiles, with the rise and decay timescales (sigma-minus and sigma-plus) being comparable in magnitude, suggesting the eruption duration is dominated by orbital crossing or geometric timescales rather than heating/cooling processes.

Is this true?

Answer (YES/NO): NO